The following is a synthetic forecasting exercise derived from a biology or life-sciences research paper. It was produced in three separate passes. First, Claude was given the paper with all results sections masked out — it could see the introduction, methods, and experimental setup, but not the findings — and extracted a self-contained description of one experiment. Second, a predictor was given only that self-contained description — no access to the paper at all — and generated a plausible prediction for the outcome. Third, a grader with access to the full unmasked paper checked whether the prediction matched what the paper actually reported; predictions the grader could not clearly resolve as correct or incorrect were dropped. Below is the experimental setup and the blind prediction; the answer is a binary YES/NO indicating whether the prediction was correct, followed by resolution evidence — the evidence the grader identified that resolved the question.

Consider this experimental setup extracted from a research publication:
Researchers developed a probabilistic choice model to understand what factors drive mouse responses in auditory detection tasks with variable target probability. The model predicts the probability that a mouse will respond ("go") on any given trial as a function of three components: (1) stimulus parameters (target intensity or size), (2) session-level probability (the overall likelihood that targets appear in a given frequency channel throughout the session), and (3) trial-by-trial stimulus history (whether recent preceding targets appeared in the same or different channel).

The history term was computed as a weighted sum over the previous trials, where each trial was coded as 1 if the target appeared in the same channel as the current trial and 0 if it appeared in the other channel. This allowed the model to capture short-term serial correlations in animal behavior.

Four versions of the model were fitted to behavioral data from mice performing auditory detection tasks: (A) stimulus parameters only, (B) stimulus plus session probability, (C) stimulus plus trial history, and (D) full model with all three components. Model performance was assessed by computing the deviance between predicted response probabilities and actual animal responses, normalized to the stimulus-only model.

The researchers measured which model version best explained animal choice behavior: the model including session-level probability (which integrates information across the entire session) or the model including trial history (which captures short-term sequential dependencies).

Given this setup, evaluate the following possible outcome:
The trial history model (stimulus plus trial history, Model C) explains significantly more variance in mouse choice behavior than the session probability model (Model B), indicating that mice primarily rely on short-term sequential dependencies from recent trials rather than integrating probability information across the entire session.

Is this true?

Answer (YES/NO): NO